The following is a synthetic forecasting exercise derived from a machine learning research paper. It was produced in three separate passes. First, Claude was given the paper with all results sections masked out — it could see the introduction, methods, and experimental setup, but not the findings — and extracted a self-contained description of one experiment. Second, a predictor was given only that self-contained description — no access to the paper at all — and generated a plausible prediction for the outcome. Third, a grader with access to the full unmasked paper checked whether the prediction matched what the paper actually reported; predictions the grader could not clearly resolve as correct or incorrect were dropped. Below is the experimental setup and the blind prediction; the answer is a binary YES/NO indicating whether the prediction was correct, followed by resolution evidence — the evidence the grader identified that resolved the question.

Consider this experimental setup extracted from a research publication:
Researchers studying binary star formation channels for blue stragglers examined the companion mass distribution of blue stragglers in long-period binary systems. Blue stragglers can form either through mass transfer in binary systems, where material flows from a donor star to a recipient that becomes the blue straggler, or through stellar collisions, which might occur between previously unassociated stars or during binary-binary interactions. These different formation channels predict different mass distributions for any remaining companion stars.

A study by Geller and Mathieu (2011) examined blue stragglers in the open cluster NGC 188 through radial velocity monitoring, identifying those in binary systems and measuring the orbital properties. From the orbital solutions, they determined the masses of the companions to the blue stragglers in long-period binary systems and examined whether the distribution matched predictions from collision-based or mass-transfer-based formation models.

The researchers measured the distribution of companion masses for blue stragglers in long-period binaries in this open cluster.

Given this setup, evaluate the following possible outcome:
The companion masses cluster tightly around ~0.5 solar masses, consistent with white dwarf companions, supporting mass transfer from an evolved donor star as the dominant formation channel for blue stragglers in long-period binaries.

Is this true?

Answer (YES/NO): YES